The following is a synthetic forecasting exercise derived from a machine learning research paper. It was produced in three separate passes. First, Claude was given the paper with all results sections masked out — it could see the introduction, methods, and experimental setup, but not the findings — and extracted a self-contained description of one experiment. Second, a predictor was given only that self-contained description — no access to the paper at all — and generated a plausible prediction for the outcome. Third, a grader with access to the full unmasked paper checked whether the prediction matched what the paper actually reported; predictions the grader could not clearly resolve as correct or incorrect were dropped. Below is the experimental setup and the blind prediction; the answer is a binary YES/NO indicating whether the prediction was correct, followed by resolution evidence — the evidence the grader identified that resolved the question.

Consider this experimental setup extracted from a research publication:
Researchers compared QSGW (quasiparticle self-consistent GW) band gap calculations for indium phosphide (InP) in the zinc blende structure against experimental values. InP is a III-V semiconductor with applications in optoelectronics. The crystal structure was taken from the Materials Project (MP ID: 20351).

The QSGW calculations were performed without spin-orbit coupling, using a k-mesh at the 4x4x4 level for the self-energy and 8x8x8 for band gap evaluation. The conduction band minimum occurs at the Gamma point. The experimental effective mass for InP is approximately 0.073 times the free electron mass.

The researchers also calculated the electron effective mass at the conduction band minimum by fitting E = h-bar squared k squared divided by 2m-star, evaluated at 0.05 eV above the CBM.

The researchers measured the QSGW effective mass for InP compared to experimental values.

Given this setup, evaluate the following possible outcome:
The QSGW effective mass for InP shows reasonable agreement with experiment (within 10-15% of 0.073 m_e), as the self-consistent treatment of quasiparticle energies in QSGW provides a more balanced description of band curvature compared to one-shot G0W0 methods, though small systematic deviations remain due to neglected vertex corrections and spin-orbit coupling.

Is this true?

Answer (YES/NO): NO